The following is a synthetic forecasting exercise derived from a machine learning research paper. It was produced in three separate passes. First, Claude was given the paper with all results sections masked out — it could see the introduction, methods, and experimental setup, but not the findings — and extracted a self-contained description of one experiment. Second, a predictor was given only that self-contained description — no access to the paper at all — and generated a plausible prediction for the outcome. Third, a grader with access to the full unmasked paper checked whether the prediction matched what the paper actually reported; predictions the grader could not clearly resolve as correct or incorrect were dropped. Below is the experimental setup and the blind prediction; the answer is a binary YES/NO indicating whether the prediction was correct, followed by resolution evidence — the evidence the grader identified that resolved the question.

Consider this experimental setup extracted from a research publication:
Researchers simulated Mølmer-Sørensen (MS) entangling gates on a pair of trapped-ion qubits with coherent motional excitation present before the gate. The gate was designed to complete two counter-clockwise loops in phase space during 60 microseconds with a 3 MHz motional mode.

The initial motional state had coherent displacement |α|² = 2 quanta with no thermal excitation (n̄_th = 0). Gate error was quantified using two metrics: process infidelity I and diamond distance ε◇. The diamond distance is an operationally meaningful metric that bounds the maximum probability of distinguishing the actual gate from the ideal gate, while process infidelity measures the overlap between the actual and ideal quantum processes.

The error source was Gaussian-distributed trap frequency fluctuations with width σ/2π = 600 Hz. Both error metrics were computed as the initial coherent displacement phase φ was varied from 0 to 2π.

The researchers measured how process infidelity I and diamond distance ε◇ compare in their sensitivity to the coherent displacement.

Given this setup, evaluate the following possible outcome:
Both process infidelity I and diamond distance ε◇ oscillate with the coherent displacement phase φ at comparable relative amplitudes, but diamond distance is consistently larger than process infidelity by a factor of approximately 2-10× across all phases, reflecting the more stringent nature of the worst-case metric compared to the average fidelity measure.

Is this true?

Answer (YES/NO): NO